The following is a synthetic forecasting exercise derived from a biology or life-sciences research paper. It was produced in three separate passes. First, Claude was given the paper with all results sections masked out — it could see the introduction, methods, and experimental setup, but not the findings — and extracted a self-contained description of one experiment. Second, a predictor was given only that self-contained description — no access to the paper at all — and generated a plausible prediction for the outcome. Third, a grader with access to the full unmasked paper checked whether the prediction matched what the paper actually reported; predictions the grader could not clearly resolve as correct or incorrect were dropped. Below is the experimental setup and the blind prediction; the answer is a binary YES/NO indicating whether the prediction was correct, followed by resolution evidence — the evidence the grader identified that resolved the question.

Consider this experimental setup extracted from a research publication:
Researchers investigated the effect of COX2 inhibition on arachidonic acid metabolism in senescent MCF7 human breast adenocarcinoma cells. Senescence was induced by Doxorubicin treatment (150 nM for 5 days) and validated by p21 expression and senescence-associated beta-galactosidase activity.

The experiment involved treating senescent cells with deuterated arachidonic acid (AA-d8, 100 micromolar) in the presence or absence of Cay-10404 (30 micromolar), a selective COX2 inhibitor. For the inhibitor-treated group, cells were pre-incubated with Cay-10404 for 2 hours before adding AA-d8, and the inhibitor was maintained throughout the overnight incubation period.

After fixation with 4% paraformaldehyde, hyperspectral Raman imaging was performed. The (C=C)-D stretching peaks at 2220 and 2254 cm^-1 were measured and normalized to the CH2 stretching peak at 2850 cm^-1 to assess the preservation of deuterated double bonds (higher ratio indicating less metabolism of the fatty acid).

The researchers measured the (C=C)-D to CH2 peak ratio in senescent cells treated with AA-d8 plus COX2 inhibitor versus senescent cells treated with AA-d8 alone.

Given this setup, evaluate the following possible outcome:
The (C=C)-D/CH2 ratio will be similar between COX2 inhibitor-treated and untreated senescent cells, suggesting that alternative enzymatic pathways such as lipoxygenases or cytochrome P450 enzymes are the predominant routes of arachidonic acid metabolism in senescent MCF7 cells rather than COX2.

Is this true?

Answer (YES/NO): NO